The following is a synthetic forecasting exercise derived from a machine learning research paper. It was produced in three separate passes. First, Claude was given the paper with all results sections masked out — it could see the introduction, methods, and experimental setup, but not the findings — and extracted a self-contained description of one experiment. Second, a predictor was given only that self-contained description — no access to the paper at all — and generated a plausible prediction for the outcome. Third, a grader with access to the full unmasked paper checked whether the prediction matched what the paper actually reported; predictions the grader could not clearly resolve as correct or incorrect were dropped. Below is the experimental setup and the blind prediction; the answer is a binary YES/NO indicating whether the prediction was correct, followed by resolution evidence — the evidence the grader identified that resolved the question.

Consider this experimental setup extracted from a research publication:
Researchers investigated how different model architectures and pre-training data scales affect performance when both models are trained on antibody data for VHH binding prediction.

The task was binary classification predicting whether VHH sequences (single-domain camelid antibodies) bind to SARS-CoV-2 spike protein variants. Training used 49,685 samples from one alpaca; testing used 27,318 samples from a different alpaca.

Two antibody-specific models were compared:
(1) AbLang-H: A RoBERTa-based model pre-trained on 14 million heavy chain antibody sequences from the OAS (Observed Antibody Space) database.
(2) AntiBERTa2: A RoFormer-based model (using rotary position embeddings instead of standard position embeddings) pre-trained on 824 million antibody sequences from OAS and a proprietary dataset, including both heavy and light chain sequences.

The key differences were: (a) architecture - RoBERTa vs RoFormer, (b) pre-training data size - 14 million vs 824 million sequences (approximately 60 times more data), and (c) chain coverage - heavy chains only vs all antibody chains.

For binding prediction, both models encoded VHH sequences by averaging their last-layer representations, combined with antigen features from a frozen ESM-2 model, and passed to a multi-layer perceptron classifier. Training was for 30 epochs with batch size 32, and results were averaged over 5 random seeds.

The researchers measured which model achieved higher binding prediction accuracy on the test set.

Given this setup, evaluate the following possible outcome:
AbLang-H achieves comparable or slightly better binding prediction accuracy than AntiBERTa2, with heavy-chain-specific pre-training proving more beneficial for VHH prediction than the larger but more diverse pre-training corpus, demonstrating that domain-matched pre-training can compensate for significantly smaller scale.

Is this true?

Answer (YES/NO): NO